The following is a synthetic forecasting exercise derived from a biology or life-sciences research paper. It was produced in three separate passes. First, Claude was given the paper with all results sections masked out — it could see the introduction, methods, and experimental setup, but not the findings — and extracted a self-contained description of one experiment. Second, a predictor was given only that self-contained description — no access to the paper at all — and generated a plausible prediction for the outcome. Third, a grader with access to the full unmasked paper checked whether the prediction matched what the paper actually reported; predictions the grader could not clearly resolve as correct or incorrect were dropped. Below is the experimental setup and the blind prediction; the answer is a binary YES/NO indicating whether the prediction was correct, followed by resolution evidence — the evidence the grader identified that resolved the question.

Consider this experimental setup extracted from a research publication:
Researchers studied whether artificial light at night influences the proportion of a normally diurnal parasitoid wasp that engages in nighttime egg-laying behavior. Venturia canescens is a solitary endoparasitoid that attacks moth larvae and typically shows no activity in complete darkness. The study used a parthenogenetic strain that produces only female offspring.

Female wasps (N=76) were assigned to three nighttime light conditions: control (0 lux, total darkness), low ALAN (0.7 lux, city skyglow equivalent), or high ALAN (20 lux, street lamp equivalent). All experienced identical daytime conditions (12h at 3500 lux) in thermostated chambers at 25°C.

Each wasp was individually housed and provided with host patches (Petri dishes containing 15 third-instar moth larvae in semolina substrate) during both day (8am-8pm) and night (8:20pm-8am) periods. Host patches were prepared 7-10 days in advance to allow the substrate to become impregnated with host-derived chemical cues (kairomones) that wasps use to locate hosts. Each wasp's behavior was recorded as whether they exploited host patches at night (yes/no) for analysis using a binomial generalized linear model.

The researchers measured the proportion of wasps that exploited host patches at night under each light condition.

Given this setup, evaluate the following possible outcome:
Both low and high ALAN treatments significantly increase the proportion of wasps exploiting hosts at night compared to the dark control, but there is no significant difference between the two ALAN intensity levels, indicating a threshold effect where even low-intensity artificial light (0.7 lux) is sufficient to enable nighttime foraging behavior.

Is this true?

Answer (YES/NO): NO